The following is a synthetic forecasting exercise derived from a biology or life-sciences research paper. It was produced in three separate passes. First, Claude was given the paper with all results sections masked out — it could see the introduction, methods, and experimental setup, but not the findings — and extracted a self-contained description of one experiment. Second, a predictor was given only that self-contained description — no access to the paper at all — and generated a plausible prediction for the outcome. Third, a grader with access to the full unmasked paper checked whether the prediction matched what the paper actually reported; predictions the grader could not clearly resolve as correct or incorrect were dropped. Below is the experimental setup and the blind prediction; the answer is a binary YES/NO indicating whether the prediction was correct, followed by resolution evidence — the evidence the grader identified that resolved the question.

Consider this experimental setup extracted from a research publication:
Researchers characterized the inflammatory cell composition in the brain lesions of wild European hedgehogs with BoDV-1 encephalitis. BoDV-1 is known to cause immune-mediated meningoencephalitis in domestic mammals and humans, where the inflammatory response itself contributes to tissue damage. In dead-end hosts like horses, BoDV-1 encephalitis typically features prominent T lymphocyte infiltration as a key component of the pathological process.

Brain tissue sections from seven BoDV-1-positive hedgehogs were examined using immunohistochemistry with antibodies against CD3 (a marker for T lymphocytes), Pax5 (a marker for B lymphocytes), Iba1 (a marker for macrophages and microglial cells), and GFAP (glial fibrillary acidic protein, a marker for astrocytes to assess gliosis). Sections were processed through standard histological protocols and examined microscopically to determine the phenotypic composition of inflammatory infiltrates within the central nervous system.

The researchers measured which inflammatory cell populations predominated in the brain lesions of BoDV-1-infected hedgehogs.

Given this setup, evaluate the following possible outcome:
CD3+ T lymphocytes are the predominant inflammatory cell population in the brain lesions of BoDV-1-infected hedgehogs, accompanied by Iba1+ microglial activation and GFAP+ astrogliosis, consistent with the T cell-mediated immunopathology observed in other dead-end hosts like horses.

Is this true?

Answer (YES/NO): YES